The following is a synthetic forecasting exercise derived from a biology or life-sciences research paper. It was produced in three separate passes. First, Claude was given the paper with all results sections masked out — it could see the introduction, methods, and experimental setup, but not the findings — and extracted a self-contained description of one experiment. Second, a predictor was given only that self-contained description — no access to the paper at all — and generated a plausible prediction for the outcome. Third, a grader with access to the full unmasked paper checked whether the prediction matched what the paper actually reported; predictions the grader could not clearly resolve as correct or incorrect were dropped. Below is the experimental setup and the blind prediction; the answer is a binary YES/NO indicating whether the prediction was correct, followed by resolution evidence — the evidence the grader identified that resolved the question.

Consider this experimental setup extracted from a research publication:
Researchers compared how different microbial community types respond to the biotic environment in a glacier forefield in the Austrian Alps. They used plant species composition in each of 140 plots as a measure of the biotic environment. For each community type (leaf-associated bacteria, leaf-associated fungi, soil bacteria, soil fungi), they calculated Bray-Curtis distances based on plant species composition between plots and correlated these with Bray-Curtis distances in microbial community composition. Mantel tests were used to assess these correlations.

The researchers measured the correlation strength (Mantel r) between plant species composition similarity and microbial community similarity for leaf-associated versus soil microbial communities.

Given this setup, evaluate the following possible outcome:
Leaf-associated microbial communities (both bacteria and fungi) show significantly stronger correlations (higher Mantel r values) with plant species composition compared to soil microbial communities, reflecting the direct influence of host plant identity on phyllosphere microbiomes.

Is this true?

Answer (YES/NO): NO